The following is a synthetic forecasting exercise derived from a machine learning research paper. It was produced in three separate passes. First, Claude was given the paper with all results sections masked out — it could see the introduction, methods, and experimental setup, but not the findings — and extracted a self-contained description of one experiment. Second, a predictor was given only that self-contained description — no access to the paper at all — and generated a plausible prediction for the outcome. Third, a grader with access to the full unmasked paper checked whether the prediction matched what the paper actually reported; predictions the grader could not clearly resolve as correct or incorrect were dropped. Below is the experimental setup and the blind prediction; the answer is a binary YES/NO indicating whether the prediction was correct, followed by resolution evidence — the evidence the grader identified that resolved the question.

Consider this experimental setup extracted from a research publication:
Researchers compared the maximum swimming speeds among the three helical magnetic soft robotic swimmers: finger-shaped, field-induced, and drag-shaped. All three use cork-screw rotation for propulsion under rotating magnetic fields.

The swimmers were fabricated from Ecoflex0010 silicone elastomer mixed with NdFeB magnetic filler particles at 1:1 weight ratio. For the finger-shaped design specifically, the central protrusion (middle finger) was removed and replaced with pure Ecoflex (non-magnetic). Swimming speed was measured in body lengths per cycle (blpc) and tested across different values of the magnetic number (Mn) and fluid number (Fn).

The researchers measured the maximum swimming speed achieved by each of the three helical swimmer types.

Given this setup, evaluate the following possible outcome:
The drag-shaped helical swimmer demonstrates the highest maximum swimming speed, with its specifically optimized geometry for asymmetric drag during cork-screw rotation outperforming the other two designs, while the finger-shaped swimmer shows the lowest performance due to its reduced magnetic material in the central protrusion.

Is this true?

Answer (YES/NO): NO